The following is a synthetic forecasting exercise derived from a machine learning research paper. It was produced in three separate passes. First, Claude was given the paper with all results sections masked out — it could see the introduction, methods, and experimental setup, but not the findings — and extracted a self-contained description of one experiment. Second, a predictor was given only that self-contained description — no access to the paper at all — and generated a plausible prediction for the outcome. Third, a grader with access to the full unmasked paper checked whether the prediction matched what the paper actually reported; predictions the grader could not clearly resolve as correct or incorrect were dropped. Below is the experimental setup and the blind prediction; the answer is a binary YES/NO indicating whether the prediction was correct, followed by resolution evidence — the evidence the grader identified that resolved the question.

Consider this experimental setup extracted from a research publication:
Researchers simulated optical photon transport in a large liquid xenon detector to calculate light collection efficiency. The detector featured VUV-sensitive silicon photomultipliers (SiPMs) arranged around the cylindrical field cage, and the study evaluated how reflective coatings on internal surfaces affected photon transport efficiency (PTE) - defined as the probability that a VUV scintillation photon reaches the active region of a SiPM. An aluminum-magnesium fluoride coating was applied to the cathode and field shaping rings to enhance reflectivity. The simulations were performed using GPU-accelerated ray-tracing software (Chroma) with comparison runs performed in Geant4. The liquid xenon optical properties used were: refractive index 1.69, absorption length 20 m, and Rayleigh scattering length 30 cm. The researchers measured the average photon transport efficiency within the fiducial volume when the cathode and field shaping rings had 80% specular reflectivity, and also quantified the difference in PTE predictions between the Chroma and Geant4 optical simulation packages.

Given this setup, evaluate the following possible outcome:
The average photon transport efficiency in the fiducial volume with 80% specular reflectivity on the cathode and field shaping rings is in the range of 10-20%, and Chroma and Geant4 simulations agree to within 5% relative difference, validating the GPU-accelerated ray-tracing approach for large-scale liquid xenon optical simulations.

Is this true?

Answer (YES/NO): NO